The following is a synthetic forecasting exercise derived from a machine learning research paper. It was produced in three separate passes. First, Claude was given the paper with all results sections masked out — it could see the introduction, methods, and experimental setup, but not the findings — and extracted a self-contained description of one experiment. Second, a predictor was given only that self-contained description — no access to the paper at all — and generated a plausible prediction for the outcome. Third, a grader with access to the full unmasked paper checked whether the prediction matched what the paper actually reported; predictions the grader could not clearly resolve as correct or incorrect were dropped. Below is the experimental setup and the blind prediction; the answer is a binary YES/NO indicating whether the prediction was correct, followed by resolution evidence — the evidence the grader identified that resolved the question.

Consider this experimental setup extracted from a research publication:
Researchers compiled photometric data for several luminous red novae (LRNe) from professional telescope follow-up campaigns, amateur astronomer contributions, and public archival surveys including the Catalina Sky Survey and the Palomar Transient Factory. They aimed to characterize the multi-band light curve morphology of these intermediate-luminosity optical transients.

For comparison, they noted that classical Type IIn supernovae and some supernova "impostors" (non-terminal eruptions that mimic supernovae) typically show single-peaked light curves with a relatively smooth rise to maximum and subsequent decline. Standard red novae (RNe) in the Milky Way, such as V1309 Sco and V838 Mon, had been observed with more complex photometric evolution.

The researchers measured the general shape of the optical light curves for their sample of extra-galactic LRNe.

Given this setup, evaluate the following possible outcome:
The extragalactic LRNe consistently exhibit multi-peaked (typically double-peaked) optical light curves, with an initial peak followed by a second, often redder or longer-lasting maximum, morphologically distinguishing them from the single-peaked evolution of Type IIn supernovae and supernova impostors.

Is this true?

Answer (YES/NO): YES